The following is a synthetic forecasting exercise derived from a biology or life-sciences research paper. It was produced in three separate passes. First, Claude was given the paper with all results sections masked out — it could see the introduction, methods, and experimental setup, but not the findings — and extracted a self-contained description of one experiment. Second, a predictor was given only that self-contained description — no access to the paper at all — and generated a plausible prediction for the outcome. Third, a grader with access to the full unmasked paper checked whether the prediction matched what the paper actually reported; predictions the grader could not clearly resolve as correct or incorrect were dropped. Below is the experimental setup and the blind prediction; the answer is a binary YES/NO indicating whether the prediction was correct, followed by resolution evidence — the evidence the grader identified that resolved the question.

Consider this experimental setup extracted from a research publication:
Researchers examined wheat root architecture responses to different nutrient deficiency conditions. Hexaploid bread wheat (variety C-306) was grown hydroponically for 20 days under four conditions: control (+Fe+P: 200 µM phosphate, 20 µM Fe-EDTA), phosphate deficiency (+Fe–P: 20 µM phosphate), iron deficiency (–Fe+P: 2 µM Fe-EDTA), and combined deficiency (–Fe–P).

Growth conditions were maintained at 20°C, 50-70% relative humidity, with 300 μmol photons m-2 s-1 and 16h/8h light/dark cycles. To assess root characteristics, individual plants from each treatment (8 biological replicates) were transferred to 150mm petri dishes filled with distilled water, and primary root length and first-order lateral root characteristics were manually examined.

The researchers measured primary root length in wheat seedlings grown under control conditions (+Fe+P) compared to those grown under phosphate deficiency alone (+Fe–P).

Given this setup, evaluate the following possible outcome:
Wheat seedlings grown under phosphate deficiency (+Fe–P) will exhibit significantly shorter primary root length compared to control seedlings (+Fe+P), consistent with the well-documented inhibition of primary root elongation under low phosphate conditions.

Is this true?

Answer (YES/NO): NO